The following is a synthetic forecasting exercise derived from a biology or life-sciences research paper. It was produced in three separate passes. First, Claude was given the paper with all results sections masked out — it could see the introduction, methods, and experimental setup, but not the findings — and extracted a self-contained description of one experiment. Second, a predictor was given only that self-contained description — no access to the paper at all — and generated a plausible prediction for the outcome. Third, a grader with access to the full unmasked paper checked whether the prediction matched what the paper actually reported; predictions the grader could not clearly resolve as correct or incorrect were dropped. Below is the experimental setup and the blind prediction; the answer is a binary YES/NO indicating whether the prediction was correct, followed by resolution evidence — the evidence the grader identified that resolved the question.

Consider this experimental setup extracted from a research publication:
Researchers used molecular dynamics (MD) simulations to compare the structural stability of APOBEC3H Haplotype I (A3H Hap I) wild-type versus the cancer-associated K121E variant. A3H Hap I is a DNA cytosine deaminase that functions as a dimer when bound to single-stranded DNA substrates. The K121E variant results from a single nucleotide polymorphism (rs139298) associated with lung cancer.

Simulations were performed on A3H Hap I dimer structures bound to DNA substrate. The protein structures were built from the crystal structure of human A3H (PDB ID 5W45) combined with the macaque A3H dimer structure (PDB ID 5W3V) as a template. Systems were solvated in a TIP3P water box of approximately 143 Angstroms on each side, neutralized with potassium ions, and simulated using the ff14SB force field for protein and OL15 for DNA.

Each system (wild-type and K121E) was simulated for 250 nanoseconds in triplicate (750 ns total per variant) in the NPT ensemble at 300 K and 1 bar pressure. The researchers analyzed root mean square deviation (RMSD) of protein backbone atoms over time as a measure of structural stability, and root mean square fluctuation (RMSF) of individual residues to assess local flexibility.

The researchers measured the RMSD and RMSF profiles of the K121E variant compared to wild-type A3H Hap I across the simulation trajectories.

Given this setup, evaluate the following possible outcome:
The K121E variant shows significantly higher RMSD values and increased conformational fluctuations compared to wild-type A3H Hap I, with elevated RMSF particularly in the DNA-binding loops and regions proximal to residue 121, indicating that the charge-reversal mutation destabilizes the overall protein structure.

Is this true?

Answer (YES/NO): NO